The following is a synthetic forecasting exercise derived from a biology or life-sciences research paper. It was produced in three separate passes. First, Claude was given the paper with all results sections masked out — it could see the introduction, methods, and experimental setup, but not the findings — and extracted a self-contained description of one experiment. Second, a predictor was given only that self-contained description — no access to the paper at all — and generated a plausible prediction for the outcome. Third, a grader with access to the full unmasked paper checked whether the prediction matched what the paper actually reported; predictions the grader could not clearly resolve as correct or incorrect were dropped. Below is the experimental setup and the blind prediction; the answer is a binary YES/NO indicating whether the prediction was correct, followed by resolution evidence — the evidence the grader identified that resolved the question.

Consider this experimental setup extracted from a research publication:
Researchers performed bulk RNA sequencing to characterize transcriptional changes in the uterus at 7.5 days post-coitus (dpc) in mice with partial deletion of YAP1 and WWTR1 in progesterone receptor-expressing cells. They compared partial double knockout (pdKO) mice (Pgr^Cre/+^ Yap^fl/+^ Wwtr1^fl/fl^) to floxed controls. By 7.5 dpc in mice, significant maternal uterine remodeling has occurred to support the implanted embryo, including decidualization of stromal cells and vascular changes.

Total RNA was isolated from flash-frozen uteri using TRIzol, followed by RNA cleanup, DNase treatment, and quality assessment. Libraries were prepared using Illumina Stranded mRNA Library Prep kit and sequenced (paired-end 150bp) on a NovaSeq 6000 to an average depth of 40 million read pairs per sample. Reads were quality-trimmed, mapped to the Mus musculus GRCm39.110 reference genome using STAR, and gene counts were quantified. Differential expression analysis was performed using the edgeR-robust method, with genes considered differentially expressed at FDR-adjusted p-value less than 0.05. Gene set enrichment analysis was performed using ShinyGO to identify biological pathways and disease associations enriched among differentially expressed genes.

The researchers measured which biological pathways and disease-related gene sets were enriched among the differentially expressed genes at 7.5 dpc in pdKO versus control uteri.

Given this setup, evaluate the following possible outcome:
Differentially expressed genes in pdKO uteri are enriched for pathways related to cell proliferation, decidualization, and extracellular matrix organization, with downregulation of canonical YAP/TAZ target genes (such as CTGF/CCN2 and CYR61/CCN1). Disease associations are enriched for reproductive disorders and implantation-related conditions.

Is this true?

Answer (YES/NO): NO